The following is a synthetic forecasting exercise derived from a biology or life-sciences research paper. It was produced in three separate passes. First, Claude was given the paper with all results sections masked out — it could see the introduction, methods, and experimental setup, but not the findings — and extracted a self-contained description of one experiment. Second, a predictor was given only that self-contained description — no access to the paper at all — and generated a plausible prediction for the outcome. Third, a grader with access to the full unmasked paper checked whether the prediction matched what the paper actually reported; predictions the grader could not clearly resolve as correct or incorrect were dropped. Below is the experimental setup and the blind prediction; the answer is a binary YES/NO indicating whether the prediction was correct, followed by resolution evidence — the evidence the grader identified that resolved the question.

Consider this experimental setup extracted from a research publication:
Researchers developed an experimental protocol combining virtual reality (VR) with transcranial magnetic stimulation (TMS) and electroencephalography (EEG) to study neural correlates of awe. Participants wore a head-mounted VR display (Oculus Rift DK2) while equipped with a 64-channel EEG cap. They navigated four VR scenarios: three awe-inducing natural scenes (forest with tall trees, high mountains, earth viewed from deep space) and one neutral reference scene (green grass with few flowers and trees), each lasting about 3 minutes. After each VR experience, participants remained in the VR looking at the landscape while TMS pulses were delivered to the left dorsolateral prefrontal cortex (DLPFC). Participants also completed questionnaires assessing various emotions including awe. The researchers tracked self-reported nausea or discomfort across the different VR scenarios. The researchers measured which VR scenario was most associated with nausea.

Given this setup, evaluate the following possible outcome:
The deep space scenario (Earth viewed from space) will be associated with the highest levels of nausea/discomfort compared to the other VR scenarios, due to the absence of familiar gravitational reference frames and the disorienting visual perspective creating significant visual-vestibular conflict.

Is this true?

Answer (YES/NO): NO